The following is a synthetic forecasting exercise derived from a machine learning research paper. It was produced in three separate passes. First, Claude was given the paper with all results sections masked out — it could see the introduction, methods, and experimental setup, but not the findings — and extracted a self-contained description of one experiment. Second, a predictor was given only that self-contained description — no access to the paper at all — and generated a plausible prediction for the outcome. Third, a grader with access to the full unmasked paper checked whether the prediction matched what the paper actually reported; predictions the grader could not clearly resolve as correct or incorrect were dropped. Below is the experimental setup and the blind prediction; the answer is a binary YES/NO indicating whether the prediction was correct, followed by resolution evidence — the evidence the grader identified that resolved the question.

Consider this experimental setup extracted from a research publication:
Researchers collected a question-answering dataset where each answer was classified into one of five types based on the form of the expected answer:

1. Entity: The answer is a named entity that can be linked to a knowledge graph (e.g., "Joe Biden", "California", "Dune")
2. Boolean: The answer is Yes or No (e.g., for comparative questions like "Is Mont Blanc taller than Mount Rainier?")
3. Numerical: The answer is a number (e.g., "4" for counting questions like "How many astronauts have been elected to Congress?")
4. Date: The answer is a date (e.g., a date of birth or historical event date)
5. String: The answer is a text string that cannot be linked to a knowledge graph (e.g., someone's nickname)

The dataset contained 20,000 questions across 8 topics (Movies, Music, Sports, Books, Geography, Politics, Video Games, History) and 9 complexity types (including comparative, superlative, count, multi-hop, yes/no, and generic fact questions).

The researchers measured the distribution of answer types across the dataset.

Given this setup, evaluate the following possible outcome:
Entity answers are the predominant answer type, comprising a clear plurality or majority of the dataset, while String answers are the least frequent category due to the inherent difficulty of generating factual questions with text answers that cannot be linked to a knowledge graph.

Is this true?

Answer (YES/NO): YES